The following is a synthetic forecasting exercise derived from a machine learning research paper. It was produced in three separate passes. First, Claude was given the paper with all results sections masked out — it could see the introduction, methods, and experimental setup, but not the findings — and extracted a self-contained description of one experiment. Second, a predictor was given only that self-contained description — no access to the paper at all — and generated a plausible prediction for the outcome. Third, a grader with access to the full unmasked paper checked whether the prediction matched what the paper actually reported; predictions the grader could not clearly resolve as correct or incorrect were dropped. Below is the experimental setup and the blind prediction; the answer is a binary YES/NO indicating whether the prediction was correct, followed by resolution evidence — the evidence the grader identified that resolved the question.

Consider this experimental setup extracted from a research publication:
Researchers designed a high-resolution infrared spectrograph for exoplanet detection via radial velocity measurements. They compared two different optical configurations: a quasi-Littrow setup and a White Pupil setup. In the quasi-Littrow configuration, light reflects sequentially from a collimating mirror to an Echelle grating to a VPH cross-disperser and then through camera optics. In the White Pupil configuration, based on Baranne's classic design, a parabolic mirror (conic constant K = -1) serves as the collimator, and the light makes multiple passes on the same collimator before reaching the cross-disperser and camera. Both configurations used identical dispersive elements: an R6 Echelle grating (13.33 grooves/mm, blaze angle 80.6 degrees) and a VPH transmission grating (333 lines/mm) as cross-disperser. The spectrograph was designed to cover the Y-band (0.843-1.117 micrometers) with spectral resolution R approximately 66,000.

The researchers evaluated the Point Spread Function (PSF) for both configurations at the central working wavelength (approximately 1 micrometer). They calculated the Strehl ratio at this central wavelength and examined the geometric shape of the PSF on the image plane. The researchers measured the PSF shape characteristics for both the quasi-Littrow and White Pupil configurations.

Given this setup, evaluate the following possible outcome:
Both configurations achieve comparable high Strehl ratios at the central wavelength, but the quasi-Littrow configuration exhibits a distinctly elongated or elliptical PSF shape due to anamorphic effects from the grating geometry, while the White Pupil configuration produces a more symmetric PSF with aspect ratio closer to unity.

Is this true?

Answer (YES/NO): YES